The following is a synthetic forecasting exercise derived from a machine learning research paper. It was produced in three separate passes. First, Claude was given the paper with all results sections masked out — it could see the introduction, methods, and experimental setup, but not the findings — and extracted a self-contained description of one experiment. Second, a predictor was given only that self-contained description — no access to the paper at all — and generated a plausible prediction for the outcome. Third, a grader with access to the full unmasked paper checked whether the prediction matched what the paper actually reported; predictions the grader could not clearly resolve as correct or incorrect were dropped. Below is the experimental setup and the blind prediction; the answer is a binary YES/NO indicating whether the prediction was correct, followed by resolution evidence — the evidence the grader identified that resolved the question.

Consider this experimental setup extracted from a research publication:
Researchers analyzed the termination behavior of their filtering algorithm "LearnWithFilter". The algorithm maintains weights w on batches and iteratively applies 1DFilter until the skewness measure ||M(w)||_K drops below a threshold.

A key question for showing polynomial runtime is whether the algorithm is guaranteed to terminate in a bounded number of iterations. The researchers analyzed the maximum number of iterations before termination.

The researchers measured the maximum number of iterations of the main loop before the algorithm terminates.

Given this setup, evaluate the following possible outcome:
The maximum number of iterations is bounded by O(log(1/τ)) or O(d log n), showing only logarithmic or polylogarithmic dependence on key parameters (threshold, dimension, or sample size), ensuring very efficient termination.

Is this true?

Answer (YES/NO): NO